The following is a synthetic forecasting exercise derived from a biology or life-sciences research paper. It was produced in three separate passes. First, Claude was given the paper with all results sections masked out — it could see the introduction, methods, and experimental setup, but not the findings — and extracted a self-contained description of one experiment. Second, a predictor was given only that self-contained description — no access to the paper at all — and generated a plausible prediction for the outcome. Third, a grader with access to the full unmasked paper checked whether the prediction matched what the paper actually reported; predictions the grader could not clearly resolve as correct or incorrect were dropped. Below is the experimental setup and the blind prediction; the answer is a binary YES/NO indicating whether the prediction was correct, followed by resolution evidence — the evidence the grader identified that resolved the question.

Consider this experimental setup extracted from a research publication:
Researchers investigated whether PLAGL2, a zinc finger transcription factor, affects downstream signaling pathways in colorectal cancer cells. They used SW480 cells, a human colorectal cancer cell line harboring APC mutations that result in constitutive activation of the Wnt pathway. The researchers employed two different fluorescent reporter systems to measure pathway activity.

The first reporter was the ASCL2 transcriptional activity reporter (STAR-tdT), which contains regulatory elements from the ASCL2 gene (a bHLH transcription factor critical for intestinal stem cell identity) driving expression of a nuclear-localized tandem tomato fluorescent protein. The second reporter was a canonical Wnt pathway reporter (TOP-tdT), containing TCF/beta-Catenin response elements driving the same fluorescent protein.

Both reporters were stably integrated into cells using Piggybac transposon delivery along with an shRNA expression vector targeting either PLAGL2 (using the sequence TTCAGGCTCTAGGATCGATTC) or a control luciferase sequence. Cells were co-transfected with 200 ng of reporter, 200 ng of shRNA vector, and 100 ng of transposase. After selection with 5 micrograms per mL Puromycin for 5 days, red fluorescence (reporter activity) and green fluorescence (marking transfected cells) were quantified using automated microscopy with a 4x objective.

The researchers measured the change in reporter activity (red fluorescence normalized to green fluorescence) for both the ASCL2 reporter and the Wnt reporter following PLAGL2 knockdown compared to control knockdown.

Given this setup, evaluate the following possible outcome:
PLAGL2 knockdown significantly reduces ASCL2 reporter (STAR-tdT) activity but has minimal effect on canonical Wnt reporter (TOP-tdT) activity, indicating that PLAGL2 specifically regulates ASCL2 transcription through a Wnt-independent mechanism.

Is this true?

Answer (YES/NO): YES